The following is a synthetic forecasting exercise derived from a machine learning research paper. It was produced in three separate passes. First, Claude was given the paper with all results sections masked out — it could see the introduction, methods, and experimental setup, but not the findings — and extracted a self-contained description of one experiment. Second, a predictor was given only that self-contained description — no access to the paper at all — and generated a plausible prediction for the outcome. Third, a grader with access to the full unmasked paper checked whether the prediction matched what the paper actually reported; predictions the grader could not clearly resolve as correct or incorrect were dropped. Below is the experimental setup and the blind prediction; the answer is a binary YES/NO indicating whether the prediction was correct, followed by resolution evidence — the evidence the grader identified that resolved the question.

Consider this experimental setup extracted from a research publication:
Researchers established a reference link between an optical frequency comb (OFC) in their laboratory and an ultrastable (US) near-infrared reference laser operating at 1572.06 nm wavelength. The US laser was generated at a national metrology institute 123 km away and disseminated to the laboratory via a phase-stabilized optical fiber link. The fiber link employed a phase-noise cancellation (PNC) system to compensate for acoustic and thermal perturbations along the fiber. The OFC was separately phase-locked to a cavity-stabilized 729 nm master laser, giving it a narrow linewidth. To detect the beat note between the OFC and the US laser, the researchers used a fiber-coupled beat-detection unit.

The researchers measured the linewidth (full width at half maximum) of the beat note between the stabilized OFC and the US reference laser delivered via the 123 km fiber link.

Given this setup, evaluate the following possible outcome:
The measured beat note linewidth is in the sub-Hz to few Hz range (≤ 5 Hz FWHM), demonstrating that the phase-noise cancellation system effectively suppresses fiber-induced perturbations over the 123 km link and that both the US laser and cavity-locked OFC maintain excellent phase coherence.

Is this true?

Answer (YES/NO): NO